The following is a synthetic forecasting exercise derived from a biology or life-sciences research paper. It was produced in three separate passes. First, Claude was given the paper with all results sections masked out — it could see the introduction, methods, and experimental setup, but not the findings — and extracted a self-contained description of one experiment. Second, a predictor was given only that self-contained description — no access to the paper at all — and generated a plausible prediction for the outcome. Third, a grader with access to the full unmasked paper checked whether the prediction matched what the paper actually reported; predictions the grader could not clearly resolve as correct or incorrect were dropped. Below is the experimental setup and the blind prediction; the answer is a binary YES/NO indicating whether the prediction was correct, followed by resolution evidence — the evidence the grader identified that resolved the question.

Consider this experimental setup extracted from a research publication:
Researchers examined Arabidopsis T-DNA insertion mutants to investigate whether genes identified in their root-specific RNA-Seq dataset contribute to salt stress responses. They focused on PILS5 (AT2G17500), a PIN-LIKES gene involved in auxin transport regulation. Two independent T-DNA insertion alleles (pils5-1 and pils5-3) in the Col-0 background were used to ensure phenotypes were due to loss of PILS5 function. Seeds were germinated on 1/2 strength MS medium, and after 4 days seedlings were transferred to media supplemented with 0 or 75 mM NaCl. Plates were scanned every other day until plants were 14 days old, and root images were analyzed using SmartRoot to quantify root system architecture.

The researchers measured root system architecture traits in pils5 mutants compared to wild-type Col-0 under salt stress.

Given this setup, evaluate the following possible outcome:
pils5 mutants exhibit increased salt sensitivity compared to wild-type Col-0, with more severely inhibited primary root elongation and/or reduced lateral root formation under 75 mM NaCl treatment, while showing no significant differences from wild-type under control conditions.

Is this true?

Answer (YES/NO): NO